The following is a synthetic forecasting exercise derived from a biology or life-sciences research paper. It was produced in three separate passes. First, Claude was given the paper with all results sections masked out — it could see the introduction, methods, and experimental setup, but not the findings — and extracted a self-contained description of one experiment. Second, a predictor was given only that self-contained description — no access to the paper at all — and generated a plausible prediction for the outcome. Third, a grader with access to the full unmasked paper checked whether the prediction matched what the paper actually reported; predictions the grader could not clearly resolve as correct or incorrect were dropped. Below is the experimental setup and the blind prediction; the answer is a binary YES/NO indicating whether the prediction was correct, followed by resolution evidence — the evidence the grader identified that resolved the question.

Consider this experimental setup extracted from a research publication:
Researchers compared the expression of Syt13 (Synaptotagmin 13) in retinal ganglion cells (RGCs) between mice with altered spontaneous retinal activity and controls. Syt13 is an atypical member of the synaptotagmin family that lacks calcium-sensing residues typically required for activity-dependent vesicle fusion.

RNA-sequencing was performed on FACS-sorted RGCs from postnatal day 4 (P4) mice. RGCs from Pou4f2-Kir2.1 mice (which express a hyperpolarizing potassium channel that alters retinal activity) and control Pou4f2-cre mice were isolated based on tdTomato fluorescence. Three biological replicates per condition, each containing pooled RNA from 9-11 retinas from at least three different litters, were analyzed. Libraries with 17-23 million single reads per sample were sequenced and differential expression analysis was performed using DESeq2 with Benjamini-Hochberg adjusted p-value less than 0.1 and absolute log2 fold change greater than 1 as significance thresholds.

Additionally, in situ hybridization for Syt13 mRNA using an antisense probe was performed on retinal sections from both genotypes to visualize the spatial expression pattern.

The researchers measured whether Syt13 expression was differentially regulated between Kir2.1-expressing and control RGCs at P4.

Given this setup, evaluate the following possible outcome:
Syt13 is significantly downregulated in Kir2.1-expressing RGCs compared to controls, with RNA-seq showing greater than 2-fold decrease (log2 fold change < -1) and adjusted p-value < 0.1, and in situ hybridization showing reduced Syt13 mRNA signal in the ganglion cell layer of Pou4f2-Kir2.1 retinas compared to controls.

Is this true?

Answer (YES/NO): NO